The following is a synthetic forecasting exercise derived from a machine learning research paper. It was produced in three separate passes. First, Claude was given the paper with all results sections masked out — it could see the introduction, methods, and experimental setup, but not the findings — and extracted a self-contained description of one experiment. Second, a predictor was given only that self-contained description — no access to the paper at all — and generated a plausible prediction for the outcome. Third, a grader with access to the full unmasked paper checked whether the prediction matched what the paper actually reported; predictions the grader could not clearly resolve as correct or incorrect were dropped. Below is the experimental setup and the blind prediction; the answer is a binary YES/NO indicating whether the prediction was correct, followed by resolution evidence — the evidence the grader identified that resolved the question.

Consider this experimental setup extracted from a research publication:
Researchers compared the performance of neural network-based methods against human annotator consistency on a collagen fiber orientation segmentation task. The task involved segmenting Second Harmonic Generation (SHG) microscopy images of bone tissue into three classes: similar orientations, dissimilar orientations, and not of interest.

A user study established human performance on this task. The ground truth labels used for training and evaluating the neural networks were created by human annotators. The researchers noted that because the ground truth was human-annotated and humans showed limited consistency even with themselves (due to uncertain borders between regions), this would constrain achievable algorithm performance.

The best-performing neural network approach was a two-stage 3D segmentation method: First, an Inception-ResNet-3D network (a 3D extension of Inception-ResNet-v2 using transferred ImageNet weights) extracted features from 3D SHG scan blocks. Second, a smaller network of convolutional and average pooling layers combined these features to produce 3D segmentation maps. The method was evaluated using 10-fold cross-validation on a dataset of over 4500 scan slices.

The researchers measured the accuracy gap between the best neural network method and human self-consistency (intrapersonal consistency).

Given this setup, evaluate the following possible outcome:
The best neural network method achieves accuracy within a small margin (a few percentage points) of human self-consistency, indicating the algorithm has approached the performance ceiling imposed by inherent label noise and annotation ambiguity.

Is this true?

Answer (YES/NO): YES